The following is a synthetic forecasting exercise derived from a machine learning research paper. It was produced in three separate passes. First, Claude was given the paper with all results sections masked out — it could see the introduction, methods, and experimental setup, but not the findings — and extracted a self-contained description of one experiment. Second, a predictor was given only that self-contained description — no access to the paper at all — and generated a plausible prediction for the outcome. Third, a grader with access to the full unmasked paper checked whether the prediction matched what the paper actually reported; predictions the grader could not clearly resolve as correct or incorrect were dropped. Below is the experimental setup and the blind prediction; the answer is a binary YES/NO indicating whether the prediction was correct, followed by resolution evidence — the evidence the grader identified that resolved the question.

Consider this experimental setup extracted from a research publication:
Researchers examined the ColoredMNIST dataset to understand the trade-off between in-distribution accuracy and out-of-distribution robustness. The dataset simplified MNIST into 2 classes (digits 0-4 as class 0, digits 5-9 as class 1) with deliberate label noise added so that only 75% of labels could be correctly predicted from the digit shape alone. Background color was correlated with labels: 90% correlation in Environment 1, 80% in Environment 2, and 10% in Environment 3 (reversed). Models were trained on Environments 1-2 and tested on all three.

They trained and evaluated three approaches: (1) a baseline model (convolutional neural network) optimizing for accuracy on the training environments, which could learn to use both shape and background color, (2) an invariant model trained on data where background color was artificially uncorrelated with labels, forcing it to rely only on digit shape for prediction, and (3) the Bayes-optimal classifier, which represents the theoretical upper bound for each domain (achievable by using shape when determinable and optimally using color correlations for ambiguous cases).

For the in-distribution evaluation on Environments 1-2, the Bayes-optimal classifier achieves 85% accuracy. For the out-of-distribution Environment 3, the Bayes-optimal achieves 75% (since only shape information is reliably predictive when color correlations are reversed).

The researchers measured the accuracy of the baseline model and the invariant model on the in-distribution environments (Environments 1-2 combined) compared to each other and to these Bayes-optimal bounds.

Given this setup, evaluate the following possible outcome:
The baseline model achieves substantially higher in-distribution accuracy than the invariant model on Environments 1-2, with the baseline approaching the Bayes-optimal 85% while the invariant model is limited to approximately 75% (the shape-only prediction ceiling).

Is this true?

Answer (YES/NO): YES